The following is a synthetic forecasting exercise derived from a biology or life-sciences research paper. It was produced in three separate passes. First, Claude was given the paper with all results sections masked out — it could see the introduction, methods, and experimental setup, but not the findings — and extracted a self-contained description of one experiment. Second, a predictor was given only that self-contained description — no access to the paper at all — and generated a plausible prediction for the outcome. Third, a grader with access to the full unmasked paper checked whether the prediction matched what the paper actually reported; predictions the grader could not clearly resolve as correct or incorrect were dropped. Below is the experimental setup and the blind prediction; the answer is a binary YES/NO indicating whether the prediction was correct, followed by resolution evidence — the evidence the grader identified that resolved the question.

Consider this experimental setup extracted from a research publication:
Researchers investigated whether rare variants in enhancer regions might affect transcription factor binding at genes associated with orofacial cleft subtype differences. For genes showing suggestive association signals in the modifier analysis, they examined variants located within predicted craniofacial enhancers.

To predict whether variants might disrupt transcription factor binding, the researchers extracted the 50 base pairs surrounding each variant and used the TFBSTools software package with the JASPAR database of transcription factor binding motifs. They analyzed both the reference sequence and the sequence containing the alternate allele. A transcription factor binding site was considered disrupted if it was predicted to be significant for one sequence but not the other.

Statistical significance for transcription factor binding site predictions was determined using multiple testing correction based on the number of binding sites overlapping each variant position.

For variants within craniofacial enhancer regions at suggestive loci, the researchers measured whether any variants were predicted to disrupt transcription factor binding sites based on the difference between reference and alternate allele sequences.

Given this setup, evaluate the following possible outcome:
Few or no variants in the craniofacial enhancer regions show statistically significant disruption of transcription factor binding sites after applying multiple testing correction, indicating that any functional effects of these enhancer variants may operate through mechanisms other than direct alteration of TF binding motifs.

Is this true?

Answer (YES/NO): NO